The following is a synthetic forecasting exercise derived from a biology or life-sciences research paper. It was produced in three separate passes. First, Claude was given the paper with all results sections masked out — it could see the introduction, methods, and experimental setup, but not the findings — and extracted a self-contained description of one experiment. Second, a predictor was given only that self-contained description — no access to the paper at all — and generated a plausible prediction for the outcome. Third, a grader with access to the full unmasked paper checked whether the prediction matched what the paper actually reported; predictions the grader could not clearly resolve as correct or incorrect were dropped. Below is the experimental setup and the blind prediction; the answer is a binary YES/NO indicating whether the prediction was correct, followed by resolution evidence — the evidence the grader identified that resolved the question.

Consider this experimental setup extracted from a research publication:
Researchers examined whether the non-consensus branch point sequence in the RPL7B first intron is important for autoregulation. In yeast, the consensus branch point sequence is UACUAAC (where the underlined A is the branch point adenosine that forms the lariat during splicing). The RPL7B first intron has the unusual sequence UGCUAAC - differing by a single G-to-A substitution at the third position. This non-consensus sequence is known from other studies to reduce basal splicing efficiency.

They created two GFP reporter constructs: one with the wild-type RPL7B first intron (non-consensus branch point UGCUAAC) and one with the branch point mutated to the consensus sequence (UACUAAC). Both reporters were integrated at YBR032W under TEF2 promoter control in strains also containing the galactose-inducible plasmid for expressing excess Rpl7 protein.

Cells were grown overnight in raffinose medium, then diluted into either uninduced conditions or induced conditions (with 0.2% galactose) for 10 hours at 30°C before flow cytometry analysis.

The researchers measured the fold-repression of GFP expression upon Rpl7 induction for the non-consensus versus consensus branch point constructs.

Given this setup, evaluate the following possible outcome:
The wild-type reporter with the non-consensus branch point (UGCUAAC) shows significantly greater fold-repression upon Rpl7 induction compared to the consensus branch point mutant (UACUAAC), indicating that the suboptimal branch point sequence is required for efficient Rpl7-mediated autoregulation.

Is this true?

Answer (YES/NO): YES